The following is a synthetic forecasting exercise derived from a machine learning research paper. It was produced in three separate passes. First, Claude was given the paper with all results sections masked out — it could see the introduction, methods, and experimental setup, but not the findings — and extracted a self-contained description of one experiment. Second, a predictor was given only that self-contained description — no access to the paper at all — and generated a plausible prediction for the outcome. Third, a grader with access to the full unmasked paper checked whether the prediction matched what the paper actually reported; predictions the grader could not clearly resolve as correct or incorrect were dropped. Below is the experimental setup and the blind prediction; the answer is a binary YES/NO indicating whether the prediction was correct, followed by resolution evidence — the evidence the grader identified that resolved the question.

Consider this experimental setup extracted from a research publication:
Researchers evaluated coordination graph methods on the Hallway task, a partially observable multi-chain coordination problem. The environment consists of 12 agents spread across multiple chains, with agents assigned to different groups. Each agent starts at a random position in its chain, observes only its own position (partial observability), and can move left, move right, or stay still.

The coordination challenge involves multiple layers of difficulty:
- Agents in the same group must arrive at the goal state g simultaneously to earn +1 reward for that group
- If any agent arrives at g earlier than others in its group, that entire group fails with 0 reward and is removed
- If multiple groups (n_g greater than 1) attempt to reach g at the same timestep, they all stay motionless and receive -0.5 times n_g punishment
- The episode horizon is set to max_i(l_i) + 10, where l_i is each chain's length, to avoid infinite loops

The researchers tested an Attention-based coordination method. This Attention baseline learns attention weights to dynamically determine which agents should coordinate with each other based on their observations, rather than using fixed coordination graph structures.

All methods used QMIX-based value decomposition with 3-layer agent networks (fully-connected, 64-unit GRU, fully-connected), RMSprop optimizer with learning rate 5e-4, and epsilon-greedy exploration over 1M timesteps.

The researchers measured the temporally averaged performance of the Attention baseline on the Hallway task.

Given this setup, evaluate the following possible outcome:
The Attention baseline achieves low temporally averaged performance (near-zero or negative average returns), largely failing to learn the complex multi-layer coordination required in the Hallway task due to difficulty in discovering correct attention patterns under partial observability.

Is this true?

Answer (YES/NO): YES